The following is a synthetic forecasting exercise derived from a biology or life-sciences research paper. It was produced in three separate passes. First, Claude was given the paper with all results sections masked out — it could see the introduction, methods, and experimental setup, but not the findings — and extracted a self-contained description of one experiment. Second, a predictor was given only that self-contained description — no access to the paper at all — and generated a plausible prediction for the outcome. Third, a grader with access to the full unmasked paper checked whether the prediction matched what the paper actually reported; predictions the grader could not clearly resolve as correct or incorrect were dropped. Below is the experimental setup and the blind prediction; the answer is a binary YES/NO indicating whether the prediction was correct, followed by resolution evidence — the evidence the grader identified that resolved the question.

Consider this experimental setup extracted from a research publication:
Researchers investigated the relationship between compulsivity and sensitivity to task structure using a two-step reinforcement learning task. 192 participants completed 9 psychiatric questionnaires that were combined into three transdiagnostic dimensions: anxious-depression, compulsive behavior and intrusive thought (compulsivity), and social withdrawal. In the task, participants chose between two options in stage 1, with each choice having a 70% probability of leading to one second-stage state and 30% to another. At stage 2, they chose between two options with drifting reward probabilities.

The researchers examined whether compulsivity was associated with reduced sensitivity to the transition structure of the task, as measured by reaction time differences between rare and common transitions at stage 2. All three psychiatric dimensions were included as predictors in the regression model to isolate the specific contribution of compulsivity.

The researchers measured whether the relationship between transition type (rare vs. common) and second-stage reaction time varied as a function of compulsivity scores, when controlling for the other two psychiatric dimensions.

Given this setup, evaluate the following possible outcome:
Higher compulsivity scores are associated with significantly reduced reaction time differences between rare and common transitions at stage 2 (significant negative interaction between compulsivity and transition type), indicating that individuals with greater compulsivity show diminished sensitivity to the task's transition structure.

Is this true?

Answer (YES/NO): YES